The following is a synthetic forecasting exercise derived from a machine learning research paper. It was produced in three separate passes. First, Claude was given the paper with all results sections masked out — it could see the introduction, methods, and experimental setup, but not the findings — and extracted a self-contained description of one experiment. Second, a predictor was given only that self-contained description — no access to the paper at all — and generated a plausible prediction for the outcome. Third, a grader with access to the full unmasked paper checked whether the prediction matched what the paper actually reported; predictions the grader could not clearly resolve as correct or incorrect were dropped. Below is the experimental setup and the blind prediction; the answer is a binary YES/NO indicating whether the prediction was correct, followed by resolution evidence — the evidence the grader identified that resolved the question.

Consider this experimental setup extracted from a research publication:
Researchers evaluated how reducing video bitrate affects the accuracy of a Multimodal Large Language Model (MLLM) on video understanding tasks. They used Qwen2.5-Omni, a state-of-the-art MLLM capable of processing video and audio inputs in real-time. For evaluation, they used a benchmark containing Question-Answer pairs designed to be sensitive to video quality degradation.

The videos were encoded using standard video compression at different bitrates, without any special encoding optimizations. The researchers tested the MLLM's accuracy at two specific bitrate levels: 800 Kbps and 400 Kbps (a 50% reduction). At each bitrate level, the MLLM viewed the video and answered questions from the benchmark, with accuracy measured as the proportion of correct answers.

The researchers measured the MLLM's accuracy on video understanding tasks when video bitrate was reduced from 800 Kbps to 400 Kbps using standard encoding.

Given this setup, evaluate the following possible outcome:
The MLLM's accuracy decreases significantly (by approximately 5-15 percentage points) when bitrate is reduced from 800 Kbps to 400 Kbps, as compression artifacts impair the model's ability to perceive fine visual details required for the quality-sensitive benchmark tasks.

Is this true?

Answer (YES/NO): NO